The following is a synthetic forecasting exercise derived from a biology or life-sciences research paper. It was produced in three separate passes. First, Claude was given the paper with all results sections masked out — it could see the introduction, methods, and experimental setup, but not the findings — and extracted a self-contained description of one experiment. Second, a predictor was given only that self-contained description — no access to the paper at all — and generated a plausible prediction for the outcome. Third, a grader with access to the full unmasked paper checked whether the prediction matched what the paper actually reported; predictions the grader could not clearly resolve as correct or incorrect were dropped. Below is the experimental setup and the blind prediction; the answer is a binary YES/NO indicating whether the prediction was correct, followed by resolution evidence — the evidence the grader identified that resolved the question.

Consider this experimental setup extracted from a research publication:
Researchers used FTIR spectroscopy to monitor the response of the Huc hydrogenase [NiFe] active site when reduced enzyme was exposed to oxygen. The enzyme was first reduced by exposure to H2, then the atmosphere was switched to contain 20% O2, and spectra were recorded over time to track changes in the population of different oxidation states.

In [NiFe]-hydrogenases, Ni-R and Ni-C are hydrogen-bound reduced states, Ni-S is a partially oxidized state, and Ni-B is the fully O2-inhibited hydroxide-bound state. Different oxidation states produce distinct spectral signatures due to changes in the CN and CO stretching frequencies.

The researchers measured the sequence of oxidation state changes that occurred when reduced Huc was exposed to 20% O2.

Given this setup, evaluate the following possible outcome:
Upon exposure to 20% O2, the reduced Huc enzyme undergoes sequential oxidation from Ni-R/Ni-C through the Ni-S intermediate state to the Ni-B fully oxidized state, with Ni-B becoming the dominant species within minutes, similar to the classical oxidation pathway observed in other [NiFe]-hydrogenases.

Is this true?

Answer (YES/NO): NO